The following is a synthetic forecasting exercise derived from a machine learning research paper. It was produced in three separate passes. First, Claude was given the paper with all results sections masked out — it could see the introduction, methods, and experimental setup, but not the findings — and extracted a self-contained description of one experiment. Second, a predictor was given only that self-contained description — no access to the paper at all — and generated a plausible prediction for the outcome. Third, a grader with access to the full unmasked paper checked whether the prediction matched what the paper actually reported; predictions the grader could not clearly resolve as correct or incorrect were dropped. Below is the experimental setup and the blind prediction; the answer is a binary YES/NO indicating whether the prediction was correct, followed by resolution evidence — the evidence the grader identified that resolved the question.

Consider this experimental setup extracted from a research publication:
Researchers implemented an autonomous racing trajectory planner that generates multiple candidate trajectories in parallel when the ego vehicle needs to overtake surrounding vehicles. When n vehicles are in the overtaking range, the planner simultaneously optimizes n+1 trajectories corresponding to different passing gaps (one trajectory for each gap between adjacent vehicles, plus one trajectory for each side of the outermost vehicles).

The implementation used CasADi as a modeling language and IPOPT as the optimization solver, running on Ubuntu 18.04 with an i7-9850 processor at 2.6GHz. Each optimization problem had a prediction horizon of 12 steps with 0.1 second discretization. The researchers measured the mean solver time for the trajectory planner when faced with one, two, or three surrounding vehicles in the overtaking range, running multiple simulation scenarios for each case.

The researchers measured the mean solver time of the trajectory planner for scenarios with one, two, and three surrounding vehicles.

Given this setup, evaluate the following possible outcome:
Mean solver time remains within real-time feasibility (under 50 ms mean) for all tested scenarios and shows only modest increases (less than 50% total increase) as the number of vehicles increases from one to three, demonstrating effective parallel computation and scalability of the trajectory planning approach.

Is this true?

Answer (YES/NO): YES